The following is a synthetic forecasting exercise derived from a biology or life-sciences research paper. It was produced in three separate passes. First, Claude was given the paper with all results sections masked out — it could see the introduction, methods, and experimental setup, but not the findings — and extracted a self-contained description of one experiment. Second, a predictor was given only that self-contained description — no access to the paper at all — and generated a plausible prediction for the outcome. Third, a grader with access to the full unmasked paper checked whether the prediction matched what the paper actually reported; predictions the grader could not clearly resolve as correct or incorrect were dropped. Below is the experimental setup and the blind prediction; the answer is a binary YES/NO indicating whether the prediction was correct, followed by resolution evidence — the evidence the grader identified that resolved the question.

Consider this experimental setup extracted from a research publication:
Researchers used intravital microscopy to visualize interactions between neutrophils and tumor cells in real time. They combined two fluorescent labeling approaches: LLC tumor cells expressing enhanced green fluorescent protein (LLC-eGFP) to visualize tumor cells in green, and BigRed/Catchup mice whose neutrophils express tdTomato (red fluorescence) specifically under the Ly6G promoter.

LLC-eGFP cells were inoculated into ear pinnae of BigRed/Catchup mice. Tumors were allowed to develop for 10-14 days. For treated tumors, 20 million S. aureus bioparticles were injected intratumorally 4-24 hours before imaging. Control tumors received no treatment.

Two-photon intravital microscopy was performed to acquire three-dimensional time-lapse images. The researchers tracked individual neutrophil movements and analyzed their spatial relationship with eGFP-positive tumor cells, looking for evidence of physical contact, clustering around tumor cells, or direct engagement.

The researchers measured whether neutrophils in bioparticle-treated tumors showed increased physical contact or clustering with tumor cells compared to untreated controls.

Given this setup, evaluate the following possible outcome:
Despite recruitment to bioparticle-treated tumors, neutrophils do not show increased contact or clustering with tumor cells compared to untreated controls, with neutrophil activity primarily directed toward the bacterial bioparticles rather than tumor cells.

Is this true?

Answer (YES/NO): NO